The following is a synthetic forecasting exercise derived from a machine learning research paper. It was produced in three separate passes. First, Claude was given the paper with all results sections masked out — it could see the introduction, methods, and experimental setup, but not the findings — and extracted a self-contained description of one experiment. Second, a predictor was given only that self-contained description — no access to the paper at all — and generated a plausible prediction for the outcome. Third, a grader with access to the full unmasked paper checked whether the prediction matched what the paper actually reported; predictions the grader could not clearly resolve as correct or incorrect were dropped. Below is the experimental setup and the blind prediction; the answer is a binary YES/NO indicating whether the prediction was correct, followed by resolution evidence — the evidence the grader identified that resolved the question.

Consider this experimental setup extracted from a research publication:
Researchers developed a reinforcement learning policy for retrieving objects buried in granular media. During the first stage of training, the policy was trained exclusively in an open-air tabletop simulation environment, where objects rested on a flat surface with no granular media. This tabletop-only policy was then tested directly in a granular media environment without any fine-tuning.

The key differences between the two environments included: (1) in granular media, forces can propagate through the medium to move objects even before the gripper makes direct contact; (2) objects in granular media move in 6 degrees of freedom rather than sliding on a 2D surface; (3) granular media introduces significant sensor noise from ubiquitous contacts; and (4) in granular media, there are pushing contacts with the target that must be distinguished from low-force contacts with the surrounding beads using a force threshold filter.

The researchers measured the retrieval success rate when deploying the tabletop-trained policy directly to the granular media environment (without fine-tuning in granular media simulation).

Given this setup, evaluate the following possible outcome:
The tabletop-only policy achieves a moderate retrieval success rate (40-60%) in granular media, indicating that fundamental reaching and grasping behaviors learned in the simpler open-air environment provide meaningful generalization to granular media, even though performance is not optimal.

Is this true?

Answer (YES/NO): NO